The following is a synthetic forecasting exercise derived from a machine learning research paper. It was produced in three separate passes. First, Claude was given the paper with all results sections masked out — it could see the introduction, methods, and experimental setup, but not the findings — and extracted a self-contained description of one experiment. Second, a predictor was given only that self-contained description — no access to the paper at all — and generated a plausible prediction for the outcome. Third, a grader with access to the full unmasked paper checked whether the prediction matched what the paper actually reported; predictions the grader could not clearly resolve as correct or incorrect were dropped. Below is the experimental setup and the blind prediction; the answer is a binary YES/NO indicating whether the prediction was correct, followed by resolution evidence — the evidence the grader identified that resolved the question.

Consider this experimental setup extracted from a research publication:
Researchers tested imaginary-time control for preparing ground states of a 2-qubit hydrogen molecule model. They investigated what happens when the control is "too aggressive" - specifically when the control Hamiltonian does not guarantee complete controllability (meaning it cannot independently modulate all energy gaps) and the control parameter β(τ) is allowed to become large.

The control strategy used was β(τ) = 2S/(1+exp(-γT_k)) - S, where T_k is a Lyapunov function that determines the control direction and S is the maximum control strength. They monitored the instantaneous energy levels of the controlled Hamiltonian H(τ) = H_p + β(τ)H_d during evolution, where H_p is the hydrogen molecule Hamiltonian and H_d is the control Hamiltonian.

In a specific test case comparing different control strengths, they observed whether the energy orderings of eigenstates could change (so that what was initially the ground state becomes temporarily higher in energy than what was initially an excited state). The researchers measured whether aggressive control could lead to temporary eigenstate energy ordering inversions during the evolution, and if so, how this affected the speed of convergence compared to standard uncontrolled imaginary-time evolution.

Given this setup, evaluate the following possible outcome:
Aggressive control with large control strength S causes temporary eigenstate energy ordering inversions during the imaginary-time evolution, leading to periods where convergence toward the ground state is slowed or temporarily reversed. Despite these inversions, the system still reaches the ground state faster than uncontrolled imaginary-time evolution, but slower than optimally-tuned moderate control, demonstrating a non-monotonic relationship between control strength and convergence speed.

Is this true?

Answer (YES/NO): NO